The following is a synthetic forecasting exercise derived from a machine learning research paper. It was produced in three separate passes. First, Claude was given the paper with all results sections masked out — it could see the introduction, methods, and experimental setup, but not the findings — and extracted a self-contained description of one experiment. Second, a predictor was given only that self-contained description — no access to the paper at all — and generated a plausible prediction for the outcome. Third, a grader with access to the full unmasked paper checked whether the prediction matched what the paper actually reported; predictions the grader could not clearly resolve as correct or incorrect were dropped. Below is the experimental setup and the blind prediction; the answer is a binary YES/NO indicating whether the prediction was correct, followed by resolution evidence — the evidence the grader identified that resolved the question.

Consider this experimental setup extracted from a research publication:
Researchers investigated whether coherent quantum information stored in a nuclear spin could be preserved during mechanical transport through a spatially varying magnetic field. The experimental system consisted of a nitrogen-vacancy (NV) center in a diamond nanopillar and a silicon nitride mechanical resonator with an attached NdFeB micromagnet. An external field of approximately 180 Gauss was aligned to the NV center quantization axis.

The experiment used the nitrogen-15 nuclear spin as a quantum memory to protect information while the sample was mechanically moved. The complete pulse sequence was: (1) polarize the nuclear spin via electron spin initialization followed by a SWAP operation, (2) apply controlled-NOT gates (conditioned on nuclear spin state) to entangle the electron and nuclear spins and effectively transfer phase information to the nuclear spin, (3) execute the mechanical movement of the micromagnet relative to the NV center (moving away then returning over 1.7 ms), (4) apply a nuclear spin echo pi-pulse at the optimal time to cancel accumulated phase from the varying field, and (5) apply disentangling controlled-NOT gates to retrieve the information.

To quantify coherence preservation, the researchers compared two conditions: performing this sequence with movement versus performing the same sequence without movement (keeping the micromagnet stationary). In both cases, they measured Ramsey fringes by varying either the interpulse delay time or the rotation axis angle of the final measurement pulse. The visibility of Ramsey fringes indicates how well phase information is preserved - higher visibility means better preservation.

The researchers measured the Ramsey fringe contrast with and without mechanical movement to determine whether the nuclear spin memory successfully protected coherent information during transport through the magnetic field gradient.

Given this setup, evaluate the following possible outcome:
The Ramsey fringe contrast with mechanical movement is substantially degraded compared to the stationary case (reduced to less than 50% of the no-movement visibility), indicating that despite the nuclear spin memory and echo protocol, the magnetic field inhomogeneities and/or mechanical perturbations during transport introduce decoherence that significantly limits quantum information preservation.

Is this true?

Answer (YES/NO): NO